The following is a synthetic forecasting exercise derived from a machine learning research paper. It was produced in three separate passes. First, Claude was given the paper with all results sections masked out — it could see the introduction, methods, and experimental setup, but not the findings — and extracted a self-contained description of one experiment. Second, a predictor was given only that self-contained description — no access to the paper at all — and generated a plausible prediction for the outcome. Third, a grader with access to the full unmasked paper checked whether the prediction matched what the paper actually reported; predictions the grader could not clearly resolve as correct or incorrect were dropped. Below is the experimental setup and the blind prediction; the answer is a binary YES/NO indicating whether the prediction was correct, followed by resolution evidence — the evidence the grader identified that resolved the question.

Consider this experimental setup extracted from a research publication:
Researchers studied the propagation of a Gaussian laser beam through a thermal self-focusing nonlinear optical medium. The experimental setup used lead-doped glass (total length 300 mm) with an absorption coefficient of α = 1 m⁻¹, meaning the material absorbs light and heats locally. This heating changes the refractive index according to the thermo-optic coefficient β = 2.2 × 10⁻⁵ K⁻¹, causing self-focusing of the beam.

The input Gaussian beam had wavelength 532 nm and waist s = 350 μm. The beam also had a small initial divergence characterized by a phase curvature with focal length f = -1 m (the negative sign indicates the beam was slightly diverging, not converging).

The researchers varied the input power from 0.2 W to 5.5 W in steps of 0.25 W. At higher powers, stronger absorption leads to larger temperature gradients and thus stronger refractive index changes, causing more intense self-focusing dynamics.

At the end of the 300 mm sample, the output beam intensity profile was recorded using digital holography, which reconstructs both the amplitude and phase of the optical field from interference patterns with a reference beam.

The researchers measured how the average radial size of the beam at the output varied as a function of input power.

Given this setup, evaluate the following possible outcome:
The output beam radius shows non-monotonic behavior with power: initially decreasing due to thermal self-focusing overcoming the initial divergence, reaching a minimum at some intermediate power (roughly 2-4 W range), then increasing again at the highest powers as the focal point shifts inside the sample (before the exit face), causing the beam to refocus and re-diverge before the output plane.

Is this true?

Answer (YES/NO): NO